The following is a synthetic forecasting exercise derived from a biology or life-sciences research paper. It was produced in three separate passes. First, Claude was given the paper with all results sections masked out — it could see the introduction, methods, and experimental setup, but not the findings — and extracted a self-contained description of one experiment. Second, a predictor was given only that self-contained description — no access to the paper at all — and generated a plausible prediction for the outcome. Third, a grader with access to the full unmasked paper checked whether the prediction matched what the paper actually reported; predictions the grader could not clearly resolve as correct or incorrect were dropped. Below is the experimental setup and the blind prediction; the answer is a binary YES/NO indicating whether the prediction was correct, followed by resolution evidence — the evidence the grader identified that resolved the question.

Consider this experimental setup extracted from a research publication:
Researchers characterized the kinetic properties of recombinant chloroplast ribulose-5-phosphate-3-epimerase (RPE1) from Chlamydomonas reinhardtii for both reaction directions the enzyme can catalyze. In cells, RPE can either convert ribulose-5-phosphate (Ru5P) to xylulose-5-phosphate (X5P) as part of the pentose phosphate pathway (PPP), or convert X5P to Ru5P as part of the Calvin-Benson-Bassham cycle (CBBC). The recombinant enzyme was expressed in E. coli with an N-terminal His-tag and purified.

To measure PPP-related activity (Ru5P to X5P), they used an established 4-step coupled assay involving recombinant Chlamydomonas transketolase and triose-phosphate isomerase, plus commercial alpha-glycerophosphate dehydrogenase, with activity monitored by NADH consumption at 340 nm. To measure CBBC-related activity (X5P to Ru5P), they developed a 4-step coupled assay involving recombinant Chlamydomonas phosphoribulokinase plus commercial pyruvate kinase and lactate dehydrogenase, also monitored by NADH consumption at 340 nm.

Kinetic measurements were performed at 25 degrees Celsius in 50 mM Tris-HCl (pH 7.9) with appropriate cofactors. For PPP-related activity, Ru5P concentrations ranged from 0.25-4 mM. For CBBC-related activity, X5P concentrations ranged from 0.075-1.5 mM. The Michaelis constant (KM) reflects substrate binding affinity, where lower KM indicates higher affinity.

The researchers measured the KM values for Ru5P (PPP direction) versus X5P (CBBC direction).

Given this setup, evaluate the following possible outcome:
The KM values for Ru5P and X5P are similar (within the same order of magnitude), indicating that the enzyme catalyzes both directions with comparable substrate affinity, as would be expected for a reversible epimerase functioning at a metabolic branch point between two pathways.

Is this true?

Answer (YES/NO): YES